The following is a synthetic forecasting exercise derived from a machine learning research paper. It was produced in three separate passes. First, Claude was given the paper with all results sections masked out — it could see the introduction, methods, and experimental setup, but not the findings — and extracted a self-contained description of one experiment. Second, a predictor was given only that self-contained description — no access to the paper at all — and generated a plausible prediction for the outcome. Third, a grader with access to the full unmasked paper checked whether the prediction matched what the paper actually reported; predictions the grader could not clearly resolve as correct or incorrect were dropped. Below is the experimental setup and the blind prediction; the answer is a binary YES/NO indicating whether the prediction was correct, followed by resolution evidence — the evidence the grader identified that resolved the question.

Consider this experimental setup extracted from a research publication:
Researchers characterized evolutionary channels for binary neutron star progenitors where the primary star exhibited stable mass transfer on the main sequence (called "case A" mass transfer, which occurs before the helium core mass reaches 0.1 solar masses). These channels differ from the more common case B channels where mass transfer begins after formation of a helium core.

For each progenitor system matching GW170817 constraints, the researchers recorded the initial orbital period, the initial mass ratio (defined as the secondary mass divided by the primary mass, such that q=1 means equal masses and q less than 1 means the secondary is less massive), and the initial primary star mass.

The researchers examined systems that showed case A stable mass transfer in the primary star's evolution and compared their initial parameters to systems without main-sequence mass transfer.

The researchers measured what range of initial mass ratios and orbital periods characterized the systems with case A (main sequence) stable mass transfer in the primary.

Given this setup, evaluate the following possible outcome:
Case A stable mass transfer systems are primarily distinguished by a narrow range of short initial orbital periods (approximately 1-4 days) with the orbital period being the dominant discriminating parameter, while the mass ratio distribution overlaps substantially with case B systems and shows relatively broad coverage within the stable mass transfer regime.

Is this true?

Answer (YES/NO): NO